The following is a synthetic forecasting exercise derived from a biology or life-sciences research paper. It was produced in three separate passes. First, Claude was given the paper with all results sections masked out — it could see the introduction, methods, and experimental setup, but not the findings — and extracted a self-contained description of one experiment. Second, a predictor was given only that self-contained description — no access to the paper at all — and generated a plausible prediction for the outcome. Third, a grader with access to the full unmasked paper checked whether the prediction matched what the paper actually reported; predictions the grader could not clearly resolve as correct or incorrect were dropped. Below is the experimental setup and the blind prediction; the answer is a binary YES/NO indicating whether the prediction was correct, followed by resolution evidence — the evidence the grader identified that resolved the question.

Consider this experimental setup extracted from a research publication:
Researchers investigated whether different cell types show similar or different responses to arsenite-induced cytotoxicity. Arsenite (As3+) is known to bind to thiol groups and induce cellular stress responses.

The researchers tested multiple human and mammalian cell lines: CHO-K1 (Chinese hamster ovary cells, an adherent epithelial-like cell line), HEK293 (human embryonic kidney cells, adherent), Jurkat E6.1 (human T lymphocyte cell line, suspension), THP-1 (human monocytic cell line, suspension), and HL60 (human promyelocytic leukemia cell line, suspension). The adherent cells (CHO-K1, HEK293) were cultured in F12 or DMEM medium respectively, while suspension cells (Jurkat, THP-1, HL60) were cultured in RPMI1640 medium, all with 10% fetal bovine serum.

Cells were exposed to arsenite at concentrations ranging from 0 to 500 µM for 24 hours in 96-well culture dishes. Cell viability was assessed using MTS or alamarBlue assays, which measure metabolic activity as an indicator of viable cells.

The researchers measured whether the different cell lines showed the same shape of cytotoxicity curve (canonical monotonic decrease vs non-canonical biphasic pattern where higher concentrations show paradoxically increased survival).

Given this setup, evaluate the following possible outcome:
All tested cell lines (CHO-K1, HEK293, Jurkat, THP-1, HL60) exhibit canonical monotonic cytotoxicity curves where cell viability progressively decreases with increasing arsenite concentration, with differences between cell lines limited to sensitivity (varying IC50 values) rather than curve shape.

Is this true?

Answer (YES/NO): NO